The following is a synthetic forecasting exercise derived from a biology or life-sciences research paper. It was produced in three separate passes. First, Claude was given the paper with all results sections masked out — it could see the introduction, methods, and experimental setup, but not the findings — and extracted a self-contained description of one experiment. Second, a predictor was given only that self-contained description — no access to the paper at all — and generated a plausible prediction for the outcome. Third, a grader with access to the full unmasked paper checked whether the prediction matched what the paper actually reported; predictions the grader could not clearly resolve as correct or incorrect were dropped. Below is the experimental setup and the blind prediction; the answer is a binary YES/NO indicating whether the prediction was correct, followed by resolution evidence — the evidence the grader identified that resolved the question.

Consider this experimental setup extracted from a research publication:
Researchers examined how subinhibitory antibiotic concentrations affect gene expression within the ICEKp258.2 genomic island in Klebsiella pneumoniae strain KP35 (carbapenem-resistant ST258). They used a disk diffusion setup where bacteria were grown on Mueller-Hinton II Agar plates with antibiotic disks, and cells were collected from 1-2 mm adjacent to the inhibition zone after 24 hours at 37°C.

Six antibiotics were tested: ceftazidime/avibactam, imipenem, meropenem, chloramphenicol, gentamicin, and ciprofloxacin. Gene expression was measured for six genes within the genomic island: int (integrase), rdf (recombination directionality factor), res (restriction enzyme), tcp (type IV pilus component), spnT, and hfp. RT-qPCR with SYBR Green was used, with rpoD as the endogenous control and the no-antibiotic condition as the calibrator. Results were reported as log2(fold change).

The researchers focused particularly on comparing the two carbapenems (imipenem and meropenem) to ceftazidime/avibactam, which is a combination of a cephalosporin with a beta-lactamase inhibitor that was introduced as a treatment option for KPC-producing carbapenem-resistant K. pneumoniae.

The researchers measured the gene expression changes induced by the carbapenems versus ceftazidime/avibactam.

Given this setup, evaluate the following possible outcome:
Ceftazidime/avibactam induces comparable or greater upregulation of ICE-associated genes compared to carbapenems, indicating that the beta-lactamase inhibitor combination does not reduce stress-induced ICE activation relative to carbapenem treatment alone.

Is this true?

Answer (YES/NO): NO